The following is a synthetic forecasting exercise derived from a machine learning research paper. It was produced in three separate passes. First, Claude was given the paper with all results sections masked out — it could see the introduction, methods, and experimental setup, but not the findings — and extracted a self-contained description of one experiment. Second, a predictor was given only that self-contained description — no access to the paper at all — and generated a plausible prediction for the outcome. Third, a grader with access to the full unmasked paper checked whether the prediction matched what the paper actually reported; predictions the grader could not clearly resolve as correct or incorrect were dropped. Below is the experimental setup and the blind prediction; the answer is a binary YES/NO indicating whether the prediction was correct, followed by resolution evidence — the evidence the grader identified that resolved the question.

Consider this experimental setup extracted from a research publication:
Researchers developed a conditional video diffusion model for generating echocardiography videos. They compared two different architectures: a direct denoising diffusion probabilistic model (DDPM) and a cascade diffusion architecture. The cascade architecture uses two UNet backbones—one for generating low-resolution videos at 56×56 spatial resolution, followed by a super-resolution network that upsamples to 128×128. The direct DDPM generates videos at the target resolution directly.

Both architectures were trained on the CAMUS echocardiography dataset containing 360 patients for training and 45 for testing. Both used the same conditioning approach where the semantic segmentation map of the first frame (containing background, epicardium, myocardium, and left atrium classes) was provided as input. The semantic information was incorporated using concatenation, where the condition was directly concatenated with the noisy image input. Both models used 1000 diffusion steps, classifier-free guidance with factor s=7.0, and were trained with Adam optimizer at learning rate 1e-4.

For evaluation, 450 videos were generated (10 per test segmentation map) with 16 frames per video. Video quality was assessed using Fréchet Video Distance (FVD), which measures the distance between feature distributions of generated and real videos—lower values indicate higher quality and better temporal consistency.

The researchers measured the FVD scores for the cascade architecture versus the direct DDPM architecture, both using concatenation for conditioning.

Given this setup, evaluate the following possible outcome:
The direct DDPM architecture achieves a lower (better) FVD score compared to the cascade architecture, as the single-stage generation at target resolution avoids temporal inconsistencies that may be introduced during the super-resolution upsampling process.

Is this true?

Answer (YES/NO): YES